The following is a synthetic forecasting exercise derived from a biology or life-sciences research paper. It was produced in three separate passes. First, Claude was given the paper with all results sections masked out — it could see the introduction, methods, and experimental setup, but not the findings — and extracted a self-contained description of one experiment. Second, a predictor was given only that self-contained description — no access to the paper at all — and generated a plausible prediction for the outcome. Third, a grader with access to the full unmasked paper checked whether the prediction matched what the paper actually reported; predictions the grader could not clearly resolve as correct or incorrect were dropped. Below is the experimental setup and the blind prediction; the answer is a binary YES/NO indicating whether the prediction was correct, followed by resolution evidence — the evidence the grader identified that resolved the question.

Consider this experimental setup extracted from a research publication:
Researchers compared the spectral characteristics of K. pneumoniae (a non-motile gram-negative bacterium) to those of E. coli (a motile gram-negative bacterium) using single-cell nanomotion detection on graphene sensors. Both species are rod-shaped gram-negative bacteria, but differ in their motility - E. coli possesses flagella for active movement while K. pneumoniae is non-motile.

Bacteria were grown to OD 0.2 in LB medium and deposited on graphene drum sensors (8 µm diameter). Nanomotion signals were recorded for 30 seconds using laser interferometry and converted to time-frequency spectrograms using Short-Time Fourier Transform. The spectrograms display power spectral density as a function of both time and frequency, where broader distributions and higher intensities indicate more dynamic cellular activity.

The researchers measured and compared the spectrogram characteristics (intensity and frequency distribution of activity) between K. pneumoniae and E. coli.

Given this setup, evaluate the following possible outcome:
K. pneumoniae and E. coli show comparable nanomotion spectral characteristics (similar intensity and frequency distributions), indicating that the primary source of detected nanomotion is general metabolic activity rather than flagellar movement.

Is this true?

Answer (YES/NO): NO